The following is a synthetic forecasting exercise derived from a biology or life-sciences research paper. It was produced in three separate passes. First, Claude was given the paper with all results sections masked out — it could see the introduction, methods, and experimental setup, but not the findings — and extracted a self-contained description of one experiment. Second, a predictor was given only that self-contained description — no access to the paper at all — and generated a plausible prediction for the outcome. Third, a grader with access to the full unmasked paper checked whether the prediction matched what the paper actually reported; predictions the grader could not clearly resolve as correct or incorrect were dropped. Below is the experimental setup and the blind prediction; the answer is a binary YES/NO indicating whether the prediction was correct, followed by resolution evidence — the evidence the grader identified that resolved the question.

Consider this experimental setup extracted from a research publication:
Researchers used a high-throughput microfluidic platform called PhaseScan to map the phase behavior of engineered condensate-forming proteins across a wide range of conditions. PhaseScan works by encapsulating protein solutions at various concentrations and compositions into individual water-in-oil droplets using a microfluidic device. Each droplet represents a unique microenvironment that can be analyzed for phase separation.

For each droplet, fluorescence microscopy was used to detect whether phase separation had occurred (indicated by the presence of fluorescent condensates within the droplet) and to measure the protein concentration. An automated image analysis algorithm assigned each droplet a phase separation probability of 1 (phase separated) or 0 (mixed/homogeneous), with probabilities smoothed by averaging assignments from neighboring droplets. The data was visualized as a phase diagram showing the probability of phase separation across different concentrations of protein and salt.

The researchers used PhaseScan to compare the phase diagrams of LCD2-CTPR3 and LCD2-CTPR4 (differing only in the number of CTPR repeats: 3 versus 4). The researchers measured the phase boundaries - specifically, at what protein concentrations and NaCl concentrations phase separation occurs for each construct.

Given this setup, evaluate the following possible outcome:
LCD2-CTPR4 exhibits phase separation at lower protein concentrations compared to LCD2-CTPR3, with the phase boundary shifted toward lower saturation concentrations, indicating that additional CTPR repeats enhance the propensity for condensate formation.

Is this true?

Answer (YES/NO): YES